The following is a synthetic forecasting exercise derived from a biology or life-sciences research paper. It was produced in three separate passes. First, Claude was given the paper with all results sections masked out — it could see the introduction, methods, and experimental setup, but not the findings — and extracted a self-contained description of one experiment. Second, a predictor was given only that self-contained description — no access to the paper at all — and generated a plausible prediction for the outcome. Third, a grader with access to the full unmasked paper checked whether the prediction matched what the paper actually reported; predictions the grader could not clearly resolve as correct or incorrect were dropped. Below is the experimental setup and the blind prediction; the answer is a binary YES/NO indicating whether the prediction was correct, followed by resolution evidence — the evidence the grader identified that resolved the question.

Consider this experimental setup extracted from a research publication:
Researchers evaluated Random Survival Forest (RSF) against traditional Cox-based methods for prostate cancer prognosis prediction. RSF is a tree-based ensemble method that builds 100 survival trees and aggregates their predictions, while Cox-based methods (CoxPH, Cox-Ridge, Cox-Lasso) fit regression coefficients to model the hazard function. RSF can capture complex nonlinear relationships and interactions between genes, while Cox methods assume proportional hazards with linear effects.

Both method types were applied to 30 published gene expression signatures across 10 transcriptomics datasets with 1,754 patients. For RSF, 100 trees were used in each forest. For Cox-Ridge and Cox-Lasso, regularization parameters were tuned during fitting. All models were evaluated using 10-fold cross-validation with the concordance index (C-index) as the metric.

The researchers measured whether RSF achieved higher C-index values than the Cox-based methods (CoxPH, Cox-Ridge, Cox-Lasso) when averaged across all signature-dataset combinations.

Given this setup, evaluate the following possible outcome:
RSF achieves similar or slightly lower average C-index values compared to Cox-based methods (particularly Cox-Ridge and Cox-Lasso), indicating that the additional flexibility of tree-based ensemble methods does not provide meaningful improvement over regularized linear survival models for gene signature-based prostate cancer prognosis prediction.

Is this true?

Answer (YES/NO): NO